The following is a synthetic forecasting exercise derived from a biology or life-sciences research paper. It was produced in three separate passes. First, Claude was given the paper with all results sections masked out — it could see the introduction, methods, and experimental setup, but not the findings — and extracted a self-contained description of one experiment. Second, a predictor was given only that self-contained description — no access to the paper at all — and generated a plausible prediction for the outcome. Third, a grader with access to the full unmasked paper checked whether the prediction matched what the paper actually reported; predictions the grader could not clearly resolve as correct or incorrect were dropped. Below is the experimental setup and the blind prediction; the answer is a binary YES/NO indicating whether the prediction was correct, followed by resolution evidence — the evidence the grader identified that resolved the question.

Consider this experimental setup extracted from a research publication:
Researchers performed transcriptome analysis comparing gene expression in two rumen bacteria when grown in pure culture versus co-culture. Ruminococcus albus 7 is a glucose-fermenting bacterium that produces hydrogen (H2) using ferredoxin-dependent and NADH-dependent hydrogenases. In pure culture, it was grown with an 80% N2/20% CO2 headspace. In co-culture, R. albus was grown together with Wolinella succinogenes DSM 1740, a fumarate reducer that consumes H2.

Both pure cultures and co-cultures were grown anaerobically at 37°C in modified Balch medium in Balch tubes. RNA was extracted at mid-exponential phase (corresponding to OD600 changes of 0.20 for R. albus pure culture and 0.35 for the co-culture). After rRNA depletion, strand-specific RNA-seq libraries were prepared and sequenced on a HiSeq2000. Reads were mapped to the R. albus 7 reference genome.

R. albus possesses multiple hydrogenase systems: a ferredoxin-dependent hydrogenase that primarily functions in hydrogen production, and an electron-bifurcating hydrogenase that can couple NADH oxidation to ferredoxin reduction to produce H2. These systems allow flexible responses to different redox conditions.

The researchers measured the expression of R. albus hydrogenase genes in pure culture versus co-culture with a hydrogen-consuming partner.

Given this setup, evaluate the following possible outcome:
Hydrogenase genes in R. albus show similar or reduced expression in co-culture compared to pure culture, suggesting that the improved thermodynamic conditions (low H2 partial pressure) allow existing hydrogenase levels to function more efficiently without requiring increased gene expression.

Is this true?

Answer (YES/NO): YES